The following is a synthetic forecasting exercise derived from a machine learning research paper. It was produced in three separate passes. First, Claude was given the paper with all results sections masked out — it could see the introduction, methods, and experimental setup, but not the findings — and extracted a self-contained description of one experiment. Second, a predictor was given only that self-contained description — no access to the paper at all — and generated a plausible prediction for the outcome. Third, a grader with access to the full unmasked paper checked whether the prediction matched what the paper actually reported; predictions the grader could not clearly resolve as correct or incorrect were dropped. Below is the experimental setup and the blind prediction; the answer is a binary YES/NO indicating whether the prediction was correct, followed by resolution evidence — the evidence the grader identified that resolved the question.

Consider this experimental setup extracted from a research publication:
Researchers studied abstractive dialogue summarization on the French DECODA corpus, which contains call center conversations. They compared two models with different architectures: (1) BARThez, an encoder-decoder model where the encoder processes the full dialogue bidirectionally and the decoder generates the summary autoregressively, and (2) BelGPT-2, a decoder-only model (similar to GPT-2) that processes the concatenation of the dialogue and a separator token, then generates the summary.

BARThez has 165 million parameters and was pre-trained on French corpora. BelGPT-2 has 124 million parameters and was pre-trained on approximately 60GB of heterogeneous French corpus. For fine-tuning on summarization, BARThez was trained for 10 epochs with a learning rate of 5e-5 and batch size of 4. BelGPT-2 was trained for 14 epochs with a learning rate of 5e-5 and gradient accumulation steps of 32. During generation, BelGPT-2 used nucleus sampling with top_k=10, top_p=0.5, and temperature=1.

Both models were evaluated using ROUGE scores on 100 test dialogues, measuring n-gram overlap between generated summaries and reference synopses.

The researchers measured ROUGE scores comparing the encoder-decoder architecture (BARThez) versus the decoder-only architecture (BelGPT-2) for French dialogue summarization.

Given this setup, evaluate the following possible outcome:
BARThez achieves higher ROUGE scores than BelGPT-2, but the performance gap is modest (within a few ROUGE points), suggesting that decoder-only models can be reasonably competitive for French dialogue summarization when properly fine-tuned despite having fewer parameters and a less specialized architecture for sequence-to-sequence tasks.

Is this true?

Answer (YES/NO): NO